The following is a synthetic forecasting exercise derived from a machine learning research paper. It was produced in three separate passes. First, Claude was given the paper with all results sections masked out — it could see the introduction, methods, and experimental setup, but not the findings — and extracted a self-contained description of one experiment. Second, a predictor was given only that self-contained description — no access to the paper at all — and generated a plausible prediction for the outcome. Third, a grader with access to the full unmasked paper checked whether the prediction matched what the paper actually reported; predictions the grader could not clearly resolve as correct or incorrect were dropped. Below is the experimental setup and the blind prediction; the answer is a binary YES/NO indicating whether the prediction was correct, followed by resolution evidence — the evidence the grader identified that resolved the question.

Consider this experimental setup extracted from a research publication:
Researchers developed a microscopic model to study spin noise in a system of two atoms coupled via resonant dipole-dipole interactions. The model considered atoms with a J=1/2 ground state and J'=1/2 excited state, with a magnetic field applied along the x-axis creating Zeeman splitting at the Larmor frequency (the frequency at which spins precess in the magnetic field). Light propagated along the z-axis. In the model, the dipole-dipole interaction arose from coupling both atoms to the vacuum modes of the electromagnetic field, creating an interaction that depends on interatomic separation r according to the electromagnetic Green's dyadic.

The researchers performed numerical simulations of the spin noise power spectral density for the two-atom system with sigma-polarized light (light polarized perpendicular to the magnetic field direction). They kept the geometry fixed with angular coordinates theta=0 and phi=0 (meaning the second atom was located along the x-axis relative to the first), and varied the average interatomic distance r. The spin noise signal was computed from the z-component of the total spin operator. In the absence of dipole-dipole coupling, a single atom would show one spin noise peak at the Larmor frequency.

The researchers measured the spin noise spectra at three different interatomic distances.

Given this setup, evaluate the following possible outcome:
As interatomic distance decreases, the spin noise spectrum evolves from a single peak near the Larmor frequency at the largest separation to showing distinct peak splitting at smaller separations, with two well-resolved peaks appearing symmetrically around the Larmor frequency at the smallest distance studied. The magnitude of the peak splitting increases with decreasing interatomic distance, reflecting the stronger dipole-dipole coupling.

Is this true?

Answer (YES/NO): YES